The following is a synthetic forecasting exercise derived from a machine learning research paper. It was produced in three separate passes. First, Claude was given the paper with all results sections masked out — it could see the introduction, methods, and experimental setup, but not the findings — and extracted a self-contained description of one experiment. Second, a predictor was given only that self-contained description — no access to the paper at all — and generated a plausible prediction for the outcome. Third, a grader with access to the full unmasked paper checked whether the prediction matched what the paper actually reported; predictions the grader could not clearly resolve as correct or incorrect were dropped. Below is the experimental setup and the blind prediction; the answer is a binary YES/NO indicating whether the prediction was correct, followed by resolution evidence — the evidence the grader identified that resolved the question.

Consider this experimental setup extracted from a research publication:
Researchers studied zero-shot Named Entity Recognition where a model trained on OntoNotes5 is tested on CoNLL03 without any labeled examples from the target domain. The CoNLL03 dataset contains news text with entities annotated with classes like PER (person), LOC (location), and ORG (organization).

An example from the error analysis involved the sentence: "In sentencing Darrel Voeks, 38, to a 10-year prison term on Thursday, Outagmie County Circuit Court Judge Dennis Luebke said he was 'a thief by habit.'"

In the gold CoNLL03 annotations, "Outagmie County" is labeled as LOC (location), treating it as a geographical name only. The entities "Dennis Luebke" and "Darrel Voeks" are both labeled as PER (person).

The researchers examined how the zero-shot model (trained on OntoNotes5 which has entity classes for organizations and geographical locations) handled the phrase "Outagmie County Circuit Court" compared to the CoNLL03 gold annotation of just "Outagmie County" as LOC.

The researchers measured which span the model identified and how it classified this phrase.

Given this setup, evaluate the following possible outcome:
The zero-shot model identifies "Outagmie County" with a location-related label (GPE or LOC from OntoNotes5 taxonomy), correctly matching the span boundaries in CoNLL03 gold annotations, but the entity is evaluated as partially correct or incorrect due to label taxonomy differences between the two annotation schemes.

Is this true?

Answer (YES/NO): NO